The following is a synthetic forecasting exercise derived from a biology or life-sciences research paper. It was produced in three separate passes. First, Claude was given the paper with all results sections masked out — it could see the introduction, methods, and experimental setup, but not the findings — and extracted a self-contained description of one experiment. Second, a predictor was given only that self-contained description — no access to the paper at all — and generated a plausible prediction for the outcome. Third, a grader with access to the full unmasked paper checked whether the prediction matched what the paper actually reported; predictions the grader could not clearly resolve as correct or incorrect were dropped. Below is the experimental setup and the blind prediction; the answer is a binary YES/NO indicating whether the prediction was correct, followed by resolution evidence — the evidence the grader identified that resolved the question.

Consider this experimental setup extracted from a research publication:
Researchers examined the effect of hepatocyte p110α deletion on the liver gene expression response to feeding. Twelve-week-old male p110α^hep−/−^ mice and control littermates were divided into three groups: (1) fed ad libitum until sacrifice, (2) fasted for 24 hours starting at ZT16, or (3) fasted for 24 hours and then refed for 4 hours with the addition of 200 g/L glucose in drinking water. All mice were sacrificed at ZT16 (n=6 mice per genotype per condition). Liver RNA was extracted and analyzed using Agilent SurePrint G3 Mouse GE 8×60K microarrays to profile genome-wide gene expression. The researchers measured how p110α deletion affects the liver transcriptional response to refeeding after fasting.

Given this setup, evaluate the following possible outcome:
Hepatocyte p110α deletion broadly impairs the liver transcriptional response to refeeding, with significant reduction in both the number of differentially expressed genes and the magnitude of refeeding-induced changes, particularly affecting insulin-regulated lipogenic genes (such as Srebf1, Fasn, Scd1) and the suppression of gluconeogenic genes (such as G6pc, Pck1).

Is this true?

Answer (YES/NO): NO